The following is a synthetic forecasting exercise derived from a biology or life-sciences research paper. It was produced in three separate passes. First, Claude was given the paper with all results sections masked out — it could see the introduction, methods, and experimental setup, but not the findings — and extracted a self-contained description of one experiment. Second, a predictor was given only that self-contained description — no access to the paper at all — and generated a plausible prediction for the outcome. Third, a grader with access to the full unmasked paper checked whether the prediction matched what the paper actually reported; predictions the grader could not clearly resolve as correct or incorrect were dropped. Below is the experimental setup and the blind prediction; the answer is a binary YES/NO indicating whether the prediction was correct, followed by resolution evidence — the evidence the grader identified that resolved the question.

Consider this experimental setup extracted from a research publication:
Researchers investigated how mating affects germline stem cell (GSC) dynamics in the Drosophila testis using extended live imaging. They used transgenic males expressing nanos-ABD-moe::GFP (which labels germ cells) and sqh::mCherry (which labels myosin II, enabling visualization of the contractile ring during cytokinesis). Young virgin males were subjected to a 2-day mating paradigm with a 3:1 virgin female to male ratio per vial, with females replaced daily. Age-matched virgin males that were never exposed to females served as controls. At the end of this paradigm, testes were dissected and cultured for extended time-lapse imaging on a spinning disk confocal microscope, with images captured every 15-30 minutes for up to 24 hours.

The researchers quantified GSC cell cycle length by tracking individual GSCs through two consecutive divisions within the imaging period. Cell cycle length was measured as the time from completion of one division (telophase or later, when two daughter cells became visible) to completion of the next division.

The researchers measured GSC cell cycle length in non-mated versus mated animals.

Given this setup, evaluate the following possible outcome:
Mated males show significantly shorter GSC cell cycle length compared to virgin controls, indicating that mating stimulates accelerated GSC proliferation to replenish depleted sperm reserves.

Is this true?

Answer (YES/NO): NO